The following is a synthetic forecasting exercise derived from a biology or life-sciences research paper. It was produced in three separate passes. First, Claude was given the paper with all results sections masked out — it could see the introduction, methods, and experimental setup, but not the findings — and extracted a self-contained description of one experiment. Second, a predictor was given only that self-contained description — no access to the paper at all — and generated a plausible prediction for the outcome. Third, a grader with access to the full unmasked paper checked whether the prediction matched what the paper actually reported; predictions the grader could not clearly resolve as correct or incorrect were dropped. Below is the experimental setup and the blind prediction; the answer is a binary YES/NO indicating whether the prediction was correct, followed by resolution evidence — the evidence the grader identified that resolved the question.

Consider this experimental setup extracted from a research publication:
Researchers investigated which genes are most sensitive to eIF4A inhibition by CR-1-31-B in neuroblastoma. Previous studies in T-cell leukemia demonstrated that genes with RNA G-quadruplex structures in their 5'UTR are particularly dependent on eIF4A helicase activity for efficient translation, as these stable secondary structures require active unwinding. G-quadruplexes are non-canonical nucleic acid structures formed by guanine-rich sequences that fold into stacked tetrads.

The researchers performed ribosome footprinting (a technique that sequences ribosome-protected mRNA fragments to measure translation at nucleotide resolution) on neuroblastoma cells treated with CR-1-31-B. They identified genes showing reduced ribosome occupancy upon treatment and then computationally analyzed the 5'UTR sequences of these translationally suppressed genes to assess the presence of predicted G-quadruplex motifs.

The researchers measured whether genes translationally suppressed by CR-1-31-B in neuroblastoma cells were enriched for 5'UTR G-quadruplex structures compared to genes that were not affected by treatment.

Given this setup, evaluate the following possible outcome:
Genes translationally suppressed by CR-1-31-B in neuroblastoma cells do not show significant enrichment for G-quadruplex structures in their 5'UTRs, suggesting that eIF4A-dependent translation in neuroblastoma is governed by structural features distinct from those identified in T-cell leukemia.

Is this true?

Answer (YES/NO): NO